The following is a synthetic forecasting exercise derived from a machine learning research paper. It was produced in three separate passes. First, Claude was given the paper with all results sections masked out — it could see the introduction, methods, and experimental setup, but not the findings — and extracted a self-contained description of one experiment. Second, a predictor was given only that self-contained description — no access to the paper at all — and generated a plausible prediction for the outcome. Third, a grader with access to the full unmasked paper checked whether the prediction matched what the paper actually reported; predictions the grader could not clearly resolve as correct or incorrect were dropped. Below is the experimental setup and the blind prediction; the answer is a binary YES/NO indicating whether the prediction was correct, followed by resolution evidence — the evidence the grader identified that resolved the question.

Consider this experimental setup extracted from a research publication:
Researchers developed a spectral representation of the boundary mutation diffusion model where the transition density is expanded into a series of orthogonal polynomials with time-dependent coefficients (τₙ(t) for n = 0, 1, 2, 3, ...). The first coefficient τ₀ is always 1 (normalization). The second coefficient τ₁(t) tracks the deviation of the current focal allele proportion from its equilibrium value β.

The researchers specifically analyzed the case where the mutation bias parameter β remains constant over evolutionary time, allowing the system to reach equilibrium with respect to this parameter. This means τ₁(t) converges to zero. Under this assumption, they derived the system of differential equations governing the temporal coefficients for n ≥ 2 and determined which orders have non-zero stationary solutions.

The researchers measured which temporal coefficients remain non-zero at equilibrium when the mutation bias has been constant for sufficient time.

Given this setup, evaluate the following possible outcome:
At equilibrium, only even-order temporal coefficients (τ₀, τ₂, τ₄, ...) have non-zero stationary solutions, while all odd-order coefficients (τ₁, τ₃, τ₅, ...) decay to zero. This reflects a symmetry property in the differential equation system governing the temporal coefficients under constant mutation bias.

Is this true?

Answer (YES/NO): YES